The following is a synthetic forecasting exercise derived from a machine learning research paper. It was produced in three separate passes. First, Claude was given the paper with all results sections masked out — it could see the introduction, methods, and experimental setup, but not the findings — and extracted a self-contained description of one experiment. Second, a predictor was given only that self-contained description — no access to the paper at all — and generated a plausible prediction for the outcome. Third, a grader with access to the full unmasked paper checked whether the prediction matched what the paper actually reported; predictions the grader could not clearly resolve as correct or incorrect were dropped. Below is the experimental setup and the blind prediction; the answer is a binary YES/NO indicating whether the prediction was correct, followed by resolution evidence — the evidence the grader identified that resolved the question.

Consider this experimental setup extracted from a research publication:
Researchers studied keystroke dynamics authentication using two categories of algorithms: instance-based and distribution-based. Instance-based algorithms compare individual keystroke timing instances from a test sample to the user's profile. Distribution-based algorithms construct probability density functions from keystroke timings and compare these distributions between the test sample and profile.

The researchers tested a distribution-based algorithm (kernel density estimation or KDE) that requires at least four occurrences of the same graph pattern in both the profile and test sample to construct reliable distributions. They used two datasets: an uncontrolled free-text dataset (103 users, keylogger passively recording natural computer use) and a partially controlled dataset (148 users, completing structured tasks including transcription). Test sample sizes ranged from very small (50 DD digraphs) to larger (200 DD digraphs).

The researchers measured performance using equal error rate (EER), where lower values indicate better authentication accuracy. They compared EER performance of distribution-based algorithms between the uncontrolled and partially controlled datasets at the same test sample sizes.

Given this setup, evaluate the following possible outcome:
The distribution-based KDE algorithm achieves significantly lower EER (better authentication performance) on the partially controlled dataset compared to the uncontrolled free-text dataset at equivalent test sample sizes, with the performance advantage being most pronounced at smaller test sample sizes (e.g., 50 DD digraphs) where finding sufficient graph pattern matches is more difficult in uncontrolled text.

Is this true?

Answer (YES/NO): NO